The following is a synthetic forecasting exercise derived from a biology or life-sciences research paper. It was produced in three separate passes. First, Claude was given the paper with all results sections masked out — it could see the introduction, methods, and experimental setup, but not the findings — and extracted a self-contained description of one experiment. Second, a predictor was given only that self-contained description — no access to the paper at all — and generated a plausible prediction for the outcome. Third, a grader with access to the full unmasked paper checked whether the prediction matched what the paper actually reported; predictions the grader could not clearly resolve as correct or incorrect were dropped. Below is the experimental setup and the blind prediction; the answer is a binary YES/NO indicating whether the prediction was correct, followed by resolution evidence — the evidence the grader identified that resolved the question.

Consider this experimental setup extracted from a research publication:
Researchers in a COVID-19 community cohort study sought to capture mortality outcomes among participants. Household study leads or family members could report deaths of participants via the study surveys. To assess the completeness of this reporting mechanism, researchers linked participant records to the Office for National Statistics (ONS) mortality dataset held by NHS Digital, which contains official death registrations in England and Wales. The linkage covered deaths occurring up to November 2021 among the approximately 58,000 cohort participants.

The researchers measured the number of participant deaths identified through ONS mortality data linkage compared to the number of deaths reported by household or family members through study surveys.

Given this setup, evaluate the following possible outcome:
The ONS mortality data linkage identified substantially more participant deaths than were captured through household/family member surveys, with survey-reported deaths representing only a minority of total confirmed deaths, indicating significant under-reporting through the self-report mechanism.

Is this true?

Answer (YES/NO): YES